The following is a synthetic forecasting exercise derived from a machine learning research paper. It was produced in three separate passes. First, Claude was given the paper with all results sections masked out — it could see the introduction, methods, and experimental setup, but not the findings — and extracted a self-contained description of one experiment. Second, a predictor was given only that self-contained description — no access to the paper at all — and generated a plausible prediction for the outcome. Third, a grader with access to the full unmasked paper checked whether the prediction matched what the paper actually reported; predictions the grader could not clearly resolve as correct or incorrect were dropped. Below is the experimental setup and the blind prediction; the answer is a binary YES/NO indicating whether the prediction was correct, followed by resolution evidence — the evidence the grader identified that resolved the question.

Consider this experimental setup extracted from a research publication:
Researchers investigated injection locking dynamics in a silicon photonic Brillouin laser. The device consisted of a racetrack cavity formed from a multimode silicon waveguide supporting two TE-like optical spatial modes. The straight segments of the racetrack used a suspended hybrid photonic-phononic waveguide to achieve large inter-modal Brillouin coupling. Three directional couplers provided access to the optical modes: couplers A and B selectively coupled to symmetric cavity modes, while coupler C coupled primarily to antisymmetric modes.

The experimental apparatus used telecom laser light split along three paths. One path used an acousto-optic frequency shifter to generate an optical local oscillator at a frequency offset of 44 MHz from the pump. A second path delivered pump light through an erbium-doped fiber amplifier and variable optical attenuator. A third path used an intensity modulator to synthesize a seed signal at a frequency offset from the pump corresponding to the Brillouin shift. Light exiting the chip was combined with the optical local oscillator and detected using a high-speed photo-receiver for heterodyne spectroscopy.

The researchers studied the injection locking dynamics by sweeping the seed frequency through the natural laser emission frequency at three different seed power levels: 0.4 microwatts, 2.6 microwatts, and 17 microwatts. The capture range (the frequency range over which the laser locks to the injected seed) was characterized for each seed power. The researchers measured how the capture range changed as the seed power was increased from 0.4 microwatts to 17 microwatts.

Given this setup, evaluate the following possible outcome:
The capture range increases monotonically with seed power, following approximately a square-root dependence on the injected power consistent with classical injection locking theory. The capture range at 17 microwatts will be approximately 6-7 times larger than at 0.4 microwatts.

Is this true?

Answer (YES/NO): NO